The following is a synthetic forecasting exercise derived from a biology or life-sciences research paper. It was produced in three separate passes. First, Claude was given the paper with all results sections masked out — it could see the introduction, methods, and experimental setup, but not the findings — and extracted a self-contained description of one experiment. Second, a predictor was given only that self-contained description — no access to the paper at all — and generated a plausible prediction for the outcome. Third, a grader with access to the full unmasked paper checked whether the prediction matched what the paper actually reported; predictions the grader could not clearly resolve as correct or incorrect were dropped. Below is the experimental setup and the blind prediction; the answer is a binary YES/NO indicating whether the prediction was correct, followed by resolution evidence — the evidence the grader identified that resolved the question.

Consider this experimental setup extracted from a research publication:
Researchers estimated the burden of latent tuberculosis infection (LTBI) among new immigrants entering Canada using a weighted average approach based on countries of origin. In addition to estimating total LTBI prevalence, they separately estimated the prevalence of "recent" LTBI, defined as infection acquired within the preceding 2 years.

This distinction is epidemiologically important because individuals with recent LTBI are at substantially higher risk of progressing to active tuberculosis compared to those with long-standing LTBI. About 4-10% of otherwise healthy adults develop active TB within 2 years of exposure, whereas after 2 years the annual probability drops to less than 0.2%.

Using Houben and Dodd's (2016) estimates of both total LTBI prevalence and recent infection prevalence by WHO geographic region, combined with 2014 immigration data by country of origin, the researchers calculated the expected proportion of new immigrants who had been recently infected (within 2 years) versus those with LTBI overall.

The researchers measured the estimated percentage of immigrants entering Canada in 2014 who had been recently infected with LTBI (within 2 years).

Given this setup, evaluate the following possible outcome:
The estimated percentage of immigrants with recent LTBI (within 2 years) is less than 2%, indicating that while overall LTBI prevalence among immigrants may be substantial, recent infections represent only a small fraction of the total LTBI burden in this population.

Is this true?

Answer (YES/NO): YES